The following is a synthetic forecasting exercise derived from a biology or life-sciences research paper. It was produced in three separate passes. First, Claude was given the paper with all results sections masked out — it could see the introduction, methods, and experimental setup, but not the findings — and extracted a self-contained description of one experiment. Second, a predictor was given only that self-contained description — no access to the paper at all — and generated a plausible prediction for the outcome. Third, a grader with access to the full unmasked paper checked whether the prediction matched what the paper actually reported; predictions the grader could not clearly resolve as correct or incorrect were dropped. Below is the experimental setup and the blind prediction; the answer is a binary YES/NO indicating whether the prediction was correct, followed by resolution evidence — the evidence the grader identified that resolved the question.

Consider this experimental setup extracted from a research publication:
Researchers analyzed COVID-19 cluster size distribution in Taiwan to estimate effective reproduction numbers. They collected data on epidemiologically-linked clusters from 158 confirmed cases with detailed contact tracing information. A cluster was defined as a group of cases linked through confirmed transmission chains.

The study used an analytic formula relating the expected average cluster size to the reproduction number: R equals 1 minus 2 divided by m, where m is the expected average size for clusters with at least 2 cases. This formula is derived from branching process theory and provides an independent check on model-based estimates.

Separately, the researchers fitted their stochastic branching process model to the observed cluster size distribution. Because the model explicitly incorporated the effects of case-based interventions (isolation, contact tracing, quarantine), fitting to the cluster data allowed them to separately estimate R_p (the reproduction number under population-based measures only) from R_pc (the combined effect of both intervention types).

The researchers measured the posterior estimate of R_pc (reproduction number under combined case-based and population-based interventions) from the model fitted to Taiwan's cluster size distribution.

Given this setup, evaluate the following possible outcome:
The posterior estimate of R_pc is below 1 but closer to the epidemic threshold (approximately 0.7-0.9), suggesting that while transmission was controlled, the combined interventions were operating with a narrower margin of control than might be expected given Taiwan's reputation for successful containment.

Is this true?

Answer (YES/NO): NO